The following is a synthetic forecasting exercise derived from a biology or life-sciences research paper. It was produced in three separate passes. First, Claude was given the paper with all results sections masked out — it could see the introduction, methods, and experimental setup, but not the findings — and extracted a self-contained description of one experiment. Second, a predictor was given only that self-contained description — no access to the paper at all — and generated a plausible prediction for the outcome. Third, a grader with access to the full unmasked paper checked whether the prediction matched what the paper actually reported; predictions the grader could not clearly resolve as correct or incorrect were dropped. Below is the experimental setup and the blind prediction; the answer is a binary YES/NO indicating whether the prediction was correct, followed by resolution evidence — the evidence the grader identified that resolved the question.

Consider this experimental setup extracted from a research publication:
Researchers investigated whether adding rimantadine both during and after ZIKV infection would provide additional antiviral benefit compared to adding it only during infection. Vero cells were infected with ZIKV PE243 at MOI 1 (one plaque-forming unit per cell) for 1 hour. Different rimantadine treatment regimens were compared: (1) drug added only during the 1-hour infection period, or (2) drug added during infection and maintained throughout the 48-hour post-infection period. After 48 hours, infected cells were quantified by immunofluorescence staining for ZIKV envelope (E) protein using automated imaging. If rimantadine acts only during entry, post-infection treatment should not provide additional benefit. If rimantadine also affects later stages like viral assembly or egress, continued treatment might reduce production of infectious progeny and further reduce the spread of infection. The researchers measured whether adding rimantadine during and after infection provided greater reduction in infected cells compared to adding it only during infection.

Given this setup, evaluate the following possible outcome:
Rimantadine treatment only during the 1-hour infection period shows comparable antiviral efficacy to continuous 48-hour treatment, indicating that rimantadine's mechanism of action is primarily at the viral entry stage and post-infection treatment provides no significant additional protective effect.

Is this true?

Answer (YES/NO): NO